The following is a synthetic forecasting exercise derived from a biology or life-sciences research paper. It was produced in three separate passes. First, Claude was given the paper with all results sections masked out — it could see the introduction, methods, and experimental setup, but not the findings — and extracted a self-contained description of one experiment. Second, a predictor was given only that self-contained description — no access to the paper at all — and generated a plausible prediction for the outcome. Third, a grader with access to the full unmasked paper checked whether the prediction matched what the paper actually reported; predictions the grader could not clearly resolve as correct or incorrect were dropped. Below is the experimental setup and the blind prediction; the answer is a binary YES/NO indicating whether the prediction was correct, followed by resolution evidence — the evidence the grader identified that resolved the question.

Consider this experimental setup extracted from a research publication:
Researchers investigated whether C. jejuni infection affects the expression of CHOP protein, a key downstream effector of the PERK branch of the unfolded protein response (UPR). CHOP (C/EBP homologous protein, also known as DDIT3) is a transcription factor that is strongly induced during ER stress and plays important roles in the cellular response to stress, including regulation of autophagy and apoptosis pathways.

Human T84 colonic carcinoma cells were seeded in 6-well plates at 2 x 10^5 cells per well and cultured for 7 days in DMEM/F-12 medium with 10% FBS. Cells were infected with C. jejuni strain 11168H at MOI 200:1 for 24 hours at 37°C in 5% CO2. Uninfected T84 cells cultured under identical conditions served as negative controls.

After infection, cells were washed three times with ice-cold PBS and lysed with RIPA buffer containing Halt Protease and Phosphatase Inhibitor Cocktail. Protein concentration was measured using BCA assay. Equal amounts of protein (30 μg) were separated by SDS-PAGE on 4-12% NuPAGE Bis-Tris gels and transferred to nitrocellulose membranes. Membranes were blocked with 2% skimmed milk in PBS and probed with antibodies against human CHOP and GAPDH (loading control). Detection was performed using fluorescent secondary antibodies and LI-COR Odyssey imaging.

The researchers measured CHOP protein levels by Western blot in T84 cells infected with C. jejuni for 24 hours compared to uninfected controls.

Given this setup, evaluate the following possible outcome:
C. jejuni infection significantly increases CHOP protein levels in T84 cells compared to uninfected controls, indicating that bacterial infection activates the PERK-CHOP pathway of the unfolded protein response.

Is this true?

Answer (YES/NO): YES